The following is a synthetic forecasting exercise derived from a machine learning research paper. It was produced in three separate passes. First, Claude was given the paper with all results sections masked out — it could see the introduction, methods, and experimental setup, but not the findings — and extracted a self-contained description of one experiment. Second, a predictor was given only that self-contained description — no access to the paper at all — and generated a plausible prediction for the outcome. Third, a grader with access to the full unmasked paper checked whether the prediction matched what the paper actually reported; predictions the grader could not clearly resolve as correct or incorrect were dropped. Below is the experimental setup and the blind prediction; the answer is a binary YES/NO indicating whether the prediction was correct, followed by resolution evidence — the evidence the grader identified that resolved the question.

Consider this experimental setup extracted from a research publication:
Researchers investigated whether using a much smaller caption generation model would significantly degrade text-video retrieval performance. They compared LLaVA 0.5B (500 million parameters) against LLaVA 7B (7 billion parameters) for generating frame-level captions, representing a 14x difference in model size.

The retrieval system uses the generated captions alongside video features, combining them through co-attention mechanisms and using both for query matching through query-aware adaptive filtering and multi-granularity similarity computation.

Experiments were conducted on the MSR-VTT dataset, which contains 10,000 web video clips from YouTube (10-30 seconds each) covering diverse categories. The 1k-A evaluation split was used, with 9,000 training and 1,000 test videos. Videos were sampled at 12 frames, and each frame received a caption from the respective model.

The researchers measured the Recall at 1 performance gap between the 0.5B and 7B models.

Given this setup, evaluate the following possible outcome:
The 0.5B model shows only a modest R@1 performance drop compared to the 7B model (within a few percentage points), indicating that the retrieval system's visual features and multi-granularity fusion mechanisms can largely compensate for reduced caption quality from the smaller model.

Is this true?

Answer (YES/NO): YES